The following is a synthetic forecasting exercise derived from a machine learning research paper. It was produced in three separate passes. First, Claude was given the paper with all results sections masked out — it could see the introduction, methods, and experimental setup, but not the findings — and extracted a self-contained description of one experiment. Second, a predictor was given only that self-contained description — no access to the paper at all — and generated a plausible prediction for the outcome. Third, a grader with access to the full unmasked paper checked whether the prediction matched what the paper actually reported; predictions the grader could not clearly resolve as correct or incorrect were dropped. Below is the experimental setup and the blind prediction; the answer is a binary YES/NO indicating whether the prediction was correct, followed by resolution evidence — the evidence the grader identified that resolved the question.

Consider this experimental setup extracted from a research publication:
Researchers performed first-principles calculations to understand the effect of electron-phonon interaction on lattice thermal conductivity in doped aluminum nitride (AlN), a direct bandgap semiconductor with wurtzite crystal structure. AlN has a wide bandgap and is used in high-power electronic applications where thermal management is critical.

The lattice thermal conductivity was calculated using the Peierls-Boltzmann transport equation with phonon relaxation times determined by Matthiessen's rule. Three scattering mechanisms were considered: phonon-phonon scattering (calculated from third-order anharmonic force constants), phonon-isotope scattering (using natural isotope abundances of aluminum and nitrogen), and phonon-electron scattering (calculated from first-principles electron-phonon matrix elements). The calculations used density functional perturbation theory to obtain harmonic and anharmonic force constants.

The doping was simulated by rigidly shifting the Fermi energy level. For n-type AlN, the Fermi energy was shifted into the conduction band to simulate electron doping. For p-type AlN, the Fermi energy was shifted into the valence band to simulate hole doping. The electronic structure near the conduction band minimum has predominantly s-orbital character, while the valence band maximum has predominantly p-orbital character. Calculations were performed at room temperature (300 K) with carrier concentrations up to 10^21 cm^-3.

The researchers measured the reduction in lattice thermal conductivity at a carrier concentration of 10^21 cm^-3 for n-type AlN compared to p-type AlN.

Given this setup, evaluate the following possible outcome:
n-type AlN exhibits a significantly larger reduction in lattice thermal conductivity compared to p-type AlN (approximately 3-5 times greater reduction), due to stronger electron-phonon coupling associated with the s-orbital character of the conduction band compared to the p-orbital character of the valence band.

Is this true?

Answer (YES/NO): NO